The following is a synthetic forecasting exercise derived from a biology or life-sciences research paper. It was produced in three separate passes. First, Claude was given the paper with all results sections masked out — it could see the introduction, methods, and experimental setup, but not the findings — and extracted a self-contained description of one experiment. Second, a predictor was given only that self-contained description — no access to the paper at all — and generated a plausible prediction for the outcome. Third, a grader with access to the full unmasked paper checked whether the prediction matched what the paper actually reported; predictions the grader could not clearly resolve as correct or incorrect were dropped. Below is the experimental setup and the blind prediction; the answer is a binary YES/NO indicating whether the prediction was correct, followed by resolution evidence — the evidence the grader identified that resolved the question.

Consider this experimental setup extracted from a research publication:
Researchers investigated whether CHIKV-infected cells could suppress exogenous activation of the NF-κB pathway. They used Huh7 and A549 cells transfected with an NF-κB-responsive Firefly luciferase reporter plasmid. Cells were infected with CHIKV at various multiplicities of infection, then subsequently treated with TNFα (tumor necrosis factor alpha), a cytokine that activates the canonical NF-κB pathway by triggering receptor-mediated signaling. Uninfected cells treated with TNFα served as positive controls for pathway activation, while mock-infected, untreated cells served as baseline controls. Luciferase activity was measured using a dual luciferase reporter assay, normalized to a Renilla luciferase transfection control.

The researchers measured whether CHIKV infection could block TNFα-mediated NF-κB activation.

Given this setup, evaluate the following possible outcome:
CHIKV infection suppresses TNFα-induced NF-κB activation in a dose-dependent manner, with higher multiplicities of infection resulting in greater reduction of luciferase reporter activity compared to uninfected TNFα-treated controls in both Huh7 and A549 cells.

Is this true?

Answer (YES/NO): NO